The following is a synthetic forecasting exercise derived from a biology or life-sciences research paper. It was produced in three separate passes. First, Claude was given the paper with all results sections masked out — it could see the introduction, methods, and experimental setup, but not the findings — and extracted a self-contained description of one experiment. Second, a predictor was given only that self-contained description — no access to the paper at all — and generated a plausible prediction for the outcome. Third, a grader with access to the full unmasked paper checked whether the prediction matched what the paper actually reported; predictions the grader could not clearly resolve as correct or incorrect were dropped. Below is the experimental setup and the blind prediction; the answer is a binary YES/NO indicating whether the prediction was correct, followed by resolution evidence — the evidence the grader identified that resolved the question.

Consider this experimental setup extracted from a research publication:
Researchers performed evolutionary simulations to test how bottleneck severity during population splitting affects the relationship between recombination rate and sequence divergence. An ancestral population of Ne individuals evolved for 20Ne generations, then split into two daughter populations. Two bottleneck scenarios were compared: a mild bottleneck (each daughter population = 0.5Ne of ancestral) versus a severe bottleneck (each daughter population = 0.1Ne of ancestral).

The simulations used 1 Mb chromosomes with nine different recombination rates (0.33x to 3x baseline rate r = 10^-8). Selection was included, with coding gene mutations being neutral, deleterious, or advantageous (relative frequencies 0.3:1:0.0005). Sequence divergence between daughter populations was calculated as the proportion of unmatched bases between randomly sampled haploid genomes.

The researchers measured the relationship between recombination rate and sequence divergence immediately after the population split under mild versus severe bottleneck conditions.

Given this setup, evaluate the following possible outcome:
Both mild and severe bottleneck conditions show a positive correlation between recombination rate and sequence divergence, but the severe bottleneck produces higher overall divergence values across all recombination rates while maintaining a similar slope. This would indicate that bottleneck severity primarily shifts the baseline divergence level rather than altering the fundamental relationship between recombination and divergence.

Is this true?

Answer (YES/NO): NO